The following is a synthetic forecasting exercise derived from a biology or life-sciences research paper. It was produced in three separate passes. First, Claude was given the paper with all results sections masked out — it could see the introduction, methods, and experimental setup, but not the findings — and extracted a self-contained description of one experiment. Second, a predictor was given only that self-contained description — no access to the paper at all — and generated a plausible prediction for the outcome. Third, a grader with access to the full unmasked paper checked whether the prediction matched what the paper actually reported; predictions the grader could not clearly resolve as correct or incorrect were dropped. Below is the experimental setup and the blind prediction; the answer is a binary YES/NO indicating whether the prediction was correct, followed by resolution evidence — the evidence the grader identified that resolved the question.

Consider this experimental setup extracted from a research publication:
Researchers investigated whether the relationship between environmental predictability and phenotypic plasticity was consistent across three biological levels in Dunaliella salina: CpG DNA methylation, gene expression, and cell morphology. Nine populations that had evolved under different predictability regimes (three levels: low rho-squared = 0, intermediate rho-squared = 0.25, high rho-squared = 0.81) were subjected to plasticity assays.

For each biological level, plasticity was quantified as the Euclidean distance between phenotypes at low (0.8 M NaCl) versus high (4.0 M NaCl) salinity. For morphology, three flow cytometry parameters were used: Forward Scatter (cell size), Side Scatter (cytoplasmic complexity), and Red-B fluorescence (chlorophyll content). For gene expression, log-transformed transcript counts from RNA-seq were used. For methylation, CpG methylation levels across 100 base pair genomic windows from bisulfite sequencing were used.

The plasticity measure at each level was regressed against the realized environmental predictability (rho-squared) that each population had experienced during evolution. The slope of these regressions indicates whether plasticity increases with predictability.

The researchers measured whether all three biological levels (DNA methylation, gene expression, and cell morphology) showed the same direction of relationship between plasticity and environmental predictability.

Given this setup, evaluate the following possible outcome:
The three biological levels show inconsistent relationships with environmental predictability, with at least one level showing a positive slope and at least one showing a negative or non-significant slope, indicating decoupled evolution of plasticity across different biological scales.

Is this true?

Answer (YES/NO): NO